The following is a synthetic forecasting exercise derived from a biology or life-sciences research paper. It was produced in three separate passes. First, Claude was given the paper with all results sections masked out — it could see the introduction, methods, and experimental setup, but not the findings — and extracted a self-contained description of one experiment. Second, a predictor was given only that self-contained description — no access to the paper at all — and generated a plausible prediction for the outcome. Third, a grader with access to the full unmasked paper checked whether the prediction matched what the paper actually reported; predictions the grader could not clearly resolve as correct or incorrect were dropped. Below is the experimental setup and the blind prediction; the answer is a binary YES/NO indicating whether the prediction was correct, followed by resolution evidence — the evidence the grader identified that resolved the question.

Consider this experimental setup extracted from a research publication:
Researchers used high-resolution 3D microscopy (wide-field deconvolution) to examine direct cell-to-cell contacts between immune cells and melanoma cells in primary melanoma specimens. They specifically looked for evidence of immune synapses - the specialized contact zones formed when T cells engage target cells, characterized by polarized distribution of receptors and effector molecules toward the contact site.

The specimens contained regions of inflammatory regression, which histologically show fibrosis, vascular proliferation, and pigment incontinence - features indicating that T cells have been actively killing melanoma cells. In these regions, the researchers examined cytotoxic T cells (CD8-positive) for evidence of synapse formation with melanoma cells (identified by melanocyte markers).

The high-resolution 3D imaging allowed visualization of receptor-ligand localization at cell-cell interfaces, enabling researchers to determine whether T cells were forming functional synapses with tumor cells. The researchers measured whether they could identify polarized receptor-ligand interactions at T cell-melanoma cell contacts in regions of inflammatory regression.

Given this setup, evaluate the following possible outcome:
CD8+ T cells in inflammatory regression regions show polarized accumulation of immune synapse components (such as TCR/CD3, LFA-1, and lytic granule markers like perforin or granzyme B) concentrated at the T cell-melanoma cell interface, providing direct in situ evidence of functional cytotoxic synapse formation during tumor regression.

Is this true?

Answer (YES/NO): NO